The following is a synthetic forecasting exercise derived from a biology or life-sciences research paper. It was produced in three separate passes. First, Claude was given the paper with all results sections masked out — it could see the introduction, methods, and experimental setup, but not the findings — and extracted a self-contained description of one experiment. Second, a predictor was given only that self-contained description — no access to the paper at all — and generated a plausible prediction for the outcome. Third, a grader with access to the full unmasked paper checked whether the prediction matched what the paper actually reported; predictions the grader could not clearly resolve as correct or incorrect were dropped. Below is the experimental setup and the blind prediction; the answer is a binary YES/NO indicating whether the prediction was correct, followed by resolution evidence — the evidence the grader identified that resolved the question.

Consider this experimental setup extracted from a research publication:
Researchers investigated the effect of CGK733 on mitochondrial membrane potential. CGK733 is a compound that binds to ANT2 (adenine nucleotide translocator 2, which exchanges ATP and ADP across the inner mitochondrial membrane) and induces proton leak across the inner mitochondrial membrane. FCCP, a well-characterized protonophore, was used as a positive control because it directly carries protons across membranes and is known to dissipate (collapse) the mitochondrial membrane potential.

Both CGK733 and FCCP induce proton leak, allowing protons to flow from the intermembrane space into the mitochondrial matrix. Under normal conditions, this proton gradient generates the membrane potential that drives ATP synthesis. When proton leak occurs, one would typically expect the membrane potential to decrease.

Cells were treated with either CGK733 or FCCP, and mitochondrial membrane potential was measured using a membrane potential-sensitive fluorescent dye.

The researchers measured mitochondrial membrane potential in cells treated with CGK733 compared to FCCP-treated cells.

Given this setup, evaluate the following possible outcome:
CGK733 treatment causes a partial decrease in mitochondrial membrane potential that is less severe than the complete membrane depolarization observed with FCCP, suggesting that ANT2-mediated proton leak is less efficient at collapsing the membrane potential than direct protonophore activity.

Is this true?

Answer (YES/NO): NO